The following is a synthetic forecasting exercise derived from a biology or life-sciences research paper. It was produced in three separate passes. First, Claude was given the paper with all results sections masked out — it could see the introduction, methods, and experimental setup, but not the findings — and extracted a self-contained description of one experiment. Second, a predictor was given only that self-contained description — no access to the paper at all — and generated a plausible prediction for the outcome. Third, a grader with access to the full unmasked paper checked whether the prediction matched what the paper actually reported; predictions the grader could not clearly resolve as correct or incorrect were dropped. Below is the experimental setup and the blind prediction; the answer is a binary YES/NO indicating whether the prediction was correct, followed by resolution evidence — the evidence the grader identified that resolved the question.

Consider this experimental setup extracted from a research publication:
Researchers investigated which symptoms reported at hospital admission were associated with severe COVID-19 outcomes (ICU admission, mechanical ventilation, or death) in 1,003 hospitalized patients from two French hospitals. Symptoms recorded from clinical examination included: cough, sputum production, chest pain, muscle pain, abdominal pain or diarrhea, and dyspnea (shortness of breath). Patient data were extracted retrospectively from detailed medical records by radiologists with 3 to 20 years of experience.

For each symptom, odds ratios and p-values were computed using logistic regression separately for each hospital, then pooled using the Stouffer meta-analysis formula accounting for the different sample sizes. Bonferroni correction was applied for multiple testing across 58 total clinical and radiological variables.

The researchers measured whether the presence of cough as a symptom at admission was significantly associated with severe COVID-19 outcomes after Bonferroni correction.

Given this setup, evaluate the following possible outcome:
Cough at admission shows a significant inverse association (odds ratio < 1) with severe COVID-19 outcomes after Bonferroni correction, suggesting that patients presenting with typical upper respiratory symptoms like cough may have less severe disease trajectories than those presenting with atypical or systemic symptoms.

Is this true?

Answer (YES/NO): NO